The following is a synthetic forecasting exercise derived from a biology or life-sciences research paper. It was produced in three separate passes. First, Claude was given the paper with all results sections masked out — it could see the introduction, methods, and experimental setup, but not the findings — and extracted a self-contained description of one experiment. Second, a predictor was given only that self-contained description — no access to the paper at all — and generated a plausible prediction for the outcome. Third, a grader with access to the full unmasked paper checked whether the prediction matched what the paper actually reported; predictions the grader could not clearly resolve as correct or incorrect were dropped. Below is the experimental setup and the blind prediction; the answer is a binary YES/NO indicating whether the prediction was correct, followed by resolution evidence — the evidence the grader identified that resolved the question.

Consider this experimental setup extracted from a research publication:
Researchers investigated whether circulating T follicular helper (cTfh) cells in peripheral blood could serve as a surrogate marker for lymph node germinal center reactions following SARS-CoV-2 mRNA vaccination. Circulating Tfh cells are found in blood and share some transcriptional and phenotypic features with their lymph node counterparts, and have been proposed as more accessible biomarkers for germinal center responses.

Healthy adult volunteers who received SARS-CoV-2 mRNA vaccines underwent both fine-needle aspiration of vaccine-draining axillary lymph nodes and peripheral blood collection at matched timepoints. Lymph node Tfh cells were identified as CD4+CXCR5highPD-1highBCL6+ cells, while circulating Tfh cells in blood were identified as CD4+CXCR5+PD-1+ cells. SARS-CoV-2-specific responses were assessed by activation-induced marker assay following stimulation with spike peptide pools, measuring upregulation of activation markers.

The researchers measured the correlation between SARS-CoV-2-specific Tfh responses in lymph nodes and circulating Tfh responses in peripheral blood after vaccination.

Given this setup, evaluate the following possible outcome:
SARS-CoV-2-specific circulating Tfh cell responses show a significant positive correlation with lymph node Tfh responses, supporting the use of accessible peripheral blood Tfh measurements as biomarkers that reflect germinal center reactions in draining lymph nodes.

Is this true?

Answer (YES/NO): NO